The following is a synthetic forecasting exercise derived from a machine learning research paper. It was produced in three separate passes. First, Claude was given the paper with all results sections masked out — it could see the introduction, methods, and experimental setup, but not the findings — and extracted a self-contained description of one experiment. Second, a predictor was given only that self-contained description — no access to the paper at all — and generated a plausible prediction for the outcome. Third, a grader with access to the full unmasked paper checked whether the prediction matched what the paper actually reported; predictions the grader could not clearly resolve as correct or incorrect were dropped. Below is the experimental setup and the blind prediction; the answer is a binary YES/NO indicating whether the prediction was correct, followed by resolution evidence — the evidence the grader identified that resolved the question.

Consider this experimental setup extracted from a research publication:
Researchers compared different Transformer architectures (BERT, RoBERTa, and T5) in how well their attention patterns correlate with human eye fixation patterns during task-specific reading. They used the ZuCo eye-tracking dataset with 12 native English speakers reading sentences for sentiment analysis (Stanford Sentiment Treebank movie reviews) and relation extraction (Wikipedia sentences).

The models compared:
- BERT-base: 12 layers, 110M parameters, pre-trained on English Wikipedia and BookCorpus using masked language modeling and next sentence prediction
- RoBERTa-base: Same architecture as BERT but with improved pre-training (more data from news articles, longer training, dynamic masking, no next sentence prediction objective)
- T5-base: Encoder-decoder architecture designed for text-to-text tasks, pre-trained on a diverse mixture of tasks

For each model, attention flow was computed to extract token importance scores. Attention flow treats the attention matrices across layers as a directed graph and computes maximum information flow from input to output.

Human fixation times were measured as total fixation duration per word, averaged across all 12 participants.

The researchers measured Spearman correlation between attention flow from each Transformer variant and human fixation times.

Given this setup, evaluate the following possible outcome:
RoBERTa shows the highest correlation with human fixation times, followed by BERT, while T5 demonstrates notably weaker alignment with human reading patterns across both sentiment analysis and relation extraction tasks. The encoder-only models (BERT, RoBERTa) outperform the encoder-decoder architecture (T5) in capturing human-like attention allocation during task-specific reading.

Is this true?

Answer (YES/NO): NO